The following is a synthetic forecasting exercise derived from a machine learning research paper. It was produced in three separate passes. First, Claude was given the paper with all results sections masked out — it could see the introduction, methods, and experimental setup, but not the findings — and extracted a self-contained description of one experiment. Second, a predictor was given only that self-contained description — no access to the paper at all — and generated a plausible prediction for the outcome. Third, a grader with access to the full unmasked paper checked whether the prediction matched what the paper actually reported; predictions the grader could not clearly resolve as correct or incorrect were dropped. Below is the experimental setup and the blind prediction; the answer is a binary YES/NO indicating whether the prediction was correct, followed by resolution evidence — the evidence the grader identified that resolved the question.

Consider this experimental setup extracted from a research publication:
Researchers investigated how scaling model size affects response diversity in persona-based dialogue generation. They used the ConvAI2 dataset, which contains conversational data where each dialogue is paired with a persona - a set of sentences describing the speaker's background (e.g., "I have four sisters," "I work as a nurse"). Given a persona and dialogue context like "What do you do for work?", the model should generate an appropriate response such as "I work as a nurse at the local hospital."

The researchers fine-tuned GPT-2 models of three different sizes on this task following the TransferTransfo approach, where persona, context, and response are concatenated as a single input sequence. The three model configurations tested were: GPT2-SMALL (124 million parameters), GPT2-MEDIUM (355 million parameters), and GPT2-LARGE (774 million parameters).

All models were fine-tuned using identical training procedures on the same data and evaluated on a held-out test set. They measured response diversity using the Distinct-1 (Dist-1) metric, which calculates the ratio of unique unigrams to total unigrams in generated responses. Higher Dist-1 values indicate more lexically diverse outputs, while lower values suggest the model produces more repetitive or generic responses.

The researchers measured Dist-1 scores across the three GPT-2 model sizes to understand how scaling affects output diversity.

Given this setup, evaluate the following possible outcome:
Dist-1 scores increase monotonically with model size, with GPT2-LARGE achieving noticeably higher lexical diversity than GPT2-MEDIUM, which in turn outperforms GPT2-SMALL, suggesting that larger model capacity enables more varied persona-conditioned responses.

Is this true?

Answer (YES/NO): NO